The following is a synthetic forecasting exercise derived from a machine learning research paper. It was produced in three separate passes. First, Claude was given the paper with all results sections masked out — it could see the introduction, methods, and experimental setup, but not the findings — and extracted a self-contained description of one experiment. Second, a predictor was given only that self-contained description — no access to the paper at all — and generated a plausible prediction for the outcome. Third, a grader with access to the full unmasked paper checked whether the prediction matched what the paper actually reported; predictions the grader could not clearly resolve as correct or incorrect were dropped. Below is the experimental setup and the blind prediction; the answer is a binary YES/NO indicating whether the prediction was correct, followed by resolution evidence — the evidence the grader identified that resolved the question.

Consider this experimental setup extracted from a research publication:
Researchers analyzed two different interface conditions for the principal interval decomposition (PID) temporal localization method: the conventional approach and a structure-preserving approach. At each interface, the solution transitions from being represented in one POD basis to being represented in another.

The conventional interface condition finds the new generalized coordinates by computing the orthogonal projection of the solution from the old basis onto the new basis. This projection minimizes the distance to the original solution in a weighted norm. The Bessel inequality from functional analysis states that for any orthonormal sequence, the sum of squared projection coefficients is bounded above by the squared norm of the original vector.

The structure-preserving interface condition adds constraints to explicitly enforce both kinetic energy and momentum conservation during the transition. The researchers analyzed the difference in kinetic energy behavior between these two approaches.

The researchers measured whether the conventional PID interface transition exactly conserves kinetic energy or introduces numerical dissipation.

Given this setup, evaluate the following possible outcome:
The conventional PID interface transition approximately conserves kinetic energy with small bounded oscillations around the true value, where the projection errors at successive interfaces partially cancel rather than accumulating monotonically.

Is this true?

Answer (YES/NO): NO